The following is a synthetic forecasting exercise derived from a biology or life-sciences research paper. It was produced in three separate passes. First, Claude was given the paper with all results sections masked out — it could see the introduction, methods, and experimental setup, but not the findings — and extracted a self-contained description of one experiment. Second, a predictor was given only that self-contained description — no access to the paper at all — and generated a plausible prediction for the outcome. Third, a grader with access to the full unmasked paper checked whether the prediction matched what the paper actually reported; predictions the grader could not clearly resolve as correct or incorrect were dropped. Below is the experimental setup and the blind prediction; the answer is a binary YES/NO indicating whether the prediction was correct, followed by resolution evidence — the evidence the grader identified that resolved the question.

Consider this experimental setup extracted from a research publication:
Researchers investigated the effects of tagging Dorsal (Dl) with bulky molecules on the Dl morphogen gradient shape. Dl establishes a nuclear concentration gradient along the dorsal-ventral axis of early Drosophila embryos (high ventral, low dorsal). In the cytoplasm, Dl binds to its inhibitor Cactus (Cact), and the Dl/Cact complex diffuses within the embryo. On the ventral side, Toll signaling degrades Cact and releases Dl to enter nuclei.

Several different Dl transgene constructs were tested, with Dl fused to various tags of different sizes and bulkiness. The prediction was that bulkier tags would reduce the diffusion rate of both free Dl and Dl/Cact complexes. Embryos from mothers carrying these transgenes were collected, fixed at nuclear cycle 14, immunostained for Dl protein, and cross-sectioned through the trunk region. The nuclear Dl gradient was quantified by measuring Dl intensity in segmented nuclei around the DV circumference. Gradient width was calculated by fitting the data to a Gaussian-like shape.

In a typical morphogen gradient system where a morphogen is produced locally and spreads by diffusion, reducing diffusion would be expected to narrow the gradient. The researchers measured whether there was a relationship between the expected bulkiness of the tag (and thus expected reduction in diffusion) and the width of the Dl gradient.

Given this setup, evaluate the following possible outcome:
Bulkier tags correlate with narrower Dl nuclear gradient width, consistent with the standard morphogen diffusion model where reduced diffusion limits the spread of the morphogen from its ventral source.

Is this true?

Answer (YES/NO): NO